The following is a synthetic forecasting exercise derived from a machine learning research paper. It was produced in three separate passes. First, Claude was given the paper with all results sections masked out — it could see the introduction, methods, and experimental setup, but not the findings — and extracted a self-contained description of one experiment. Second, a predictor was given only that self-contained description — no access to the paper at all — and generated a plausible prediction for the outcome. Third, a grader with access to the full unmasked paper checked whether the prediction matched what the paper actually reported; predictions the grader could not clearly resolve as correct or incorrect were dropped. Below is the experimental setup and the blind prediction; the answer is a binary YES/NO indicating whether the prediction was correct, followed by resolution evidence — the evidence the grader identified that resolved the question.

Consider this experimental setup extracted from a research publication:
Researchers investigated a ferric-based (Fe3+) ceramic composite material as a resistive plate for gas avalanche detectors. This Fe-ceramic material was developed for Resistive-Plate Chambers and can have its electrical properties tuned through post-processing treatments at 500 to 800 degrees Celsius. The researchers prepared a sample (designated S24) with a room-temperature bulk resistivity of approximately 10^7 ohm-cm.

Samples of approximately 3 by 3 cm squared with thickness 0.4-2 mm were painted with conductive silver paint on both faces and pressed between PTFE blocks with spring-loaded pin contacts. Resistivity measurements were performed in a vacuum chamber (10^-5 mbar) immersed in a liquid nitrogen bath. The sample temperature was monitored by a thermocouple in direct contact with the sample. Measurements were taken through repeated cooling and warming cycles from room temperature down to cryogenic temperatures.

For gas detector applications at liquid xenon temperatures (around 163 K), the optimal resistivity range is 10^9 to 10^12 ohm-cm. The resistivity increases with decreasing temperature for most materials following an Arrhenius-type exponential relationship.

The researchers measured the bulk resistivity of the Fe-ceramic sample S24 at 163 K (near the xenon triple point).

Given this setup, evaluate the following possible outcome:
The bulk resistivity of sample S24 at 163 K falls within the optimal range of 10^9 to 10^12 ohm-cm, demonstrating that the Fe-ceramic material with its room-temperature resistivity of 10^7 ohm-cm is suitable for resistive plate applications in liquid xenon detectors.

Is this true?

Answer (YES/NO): YES